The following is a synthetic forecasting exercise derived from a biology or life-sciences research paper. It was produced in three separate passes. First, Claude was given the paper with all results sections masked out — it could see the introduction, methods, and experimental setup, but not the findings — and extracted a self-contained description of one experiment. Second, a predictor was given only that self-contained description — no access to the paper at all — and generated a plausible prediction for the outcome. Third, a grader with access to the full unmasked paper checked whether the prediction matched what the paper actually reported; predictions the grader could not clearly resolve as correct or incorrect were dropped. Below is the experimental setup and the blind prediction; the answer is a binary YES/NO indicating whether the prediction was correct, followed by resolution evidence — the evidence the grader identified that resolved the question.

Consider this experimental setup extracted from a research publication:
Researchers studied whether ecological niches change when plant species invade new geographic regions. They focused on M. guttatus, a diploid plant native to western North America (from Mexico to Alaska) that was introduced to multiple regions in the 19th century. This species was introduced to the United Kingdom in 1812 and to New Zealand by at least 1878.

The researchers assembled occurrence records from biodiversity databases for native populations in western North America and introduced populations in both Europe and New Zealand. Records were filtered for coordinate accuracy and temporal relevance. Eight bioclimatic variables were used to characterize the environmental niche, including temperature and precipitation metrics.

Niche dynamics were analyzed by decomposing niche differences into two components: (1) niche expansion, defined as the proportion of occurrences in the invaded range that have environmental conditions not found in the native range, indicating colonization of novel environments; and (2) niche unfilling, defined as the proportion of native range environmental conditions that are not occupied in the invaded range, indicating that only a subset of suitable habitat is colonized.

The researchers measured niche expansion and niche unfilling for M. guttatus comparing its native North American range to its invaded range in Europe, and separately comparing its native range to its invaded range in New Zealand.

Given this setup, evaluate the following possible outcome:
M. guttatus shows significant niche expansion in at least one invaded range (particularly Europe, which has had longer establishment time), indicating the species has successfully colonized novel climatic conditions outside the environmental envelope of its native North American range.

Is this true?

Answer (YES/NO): NO